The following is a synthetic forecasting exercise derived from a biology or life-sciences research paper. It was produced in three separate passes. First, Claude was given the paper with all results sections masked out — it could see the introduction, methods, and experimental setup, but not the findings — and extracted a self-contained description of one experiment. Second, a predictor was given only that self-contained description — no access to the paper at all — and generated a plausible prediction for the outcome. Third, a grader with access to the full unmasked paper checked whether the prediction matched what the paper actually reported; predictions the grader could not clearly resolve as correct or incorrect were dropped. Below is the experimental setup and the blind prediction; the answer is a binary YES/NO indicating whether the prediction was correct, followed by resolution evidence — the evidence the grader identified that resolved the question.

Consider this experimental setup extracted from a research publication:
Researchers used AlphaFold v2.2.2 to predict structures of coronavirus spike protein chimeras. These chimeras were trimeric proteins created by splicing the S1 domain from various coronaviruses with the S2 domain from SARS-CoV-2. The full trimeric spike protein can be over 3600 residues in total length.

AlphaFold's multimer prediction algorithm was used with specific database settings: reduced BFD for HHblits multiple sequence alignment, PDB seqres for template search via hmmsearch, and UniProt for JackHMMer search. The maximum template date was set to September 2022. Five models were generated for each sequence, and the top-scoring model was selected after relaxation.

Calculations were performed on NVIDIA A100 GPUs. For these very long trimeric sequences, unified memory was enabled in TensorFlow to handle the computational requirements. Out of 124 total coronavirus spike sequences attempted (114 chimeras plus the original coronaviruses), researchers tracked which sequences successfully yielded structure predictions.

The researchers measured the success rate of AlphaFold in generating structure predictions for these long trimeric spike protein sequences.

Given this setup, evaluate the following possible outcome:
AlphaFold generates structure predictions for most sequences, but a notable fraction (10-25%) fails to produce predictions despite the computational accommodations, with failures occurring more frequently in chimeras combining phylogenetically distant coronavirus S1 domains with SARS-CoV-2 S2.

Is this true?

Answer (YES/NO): NO